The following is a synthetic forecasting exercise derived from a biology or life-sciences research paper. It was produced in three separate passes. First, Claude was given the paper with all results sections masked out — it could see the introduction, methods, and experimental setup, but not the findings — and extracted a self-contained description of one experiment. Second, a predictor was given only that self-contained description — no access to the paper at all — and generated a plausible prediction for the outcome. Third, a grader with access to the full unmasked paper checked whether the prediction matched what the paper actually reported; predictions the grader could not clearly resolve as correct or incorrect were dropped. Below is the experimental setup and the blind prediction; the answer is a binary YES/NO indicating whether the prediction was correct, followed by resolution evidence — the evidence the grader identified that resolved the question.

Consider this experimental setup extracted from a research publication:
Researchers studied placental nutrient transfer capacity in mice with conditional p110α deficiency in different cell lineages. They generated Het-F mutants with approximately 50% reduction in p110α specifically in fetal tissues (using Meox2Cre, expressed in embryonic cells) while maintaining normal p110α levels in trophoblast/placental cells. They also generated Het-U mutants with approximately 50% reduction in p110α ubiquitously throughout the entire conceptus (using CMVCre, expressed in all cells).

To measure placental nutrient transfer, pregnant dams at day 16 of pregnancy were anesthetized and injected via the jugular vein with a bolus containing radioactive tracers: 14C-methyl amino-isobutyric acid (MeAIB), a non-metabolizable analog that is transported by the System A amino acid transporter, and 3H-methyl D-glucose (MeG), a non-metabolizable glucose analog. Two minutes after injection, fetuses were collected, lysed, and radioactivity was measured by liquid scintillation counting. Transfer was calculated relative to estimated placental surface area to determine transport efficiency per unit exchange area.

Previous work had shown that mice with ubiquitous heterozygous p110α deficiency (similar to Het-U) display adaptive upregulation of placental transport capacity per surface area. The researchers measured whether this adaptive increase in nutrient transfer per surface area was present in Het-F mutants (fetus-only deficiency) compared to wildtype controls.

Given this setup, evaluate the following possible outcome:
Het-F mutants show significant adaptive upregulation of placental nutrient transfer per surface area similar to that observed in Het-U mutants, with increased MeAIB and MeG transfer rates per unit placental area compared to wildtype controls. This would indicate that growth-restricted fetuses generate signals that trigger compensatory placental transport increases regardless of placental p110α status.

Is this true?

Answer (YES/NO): NO